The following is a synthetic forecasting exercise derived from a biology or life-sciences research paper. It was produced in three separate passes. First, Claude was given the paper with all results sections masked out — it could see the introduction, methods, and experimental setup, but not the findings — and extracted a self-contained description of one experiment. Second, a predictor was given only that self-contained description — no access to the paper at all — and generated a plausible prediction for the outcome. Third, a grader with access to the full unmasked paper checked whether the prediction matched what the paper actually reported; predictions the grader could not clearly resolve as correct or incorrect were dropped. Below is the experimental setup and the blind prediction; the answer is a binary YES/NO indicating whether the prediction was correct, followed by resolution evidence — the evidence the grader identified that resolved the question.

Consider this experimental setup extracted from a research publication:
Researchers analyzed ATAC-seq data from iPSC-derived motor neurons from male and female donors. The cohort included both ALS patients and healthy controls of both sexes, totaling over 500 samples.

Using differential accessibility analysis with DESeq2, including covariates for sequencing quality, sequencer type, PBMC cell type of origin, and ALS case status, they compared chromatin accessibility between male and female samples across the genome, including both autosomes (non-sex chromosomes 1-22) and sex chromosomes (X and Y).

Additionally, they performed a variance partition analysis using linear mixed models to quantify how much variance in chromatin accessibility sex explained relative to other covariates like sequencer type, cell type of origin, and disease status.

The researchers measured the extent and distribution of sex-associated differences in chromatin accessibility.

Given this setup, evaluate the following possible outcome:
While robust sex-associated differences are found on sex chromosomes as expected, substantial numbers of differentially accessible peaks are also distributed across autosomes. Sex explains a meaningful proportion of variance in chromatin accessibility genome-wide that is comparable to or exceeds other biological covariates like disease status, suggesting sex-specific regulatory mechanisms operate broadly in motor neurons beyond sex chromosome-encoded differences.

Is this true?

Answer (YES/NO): NO